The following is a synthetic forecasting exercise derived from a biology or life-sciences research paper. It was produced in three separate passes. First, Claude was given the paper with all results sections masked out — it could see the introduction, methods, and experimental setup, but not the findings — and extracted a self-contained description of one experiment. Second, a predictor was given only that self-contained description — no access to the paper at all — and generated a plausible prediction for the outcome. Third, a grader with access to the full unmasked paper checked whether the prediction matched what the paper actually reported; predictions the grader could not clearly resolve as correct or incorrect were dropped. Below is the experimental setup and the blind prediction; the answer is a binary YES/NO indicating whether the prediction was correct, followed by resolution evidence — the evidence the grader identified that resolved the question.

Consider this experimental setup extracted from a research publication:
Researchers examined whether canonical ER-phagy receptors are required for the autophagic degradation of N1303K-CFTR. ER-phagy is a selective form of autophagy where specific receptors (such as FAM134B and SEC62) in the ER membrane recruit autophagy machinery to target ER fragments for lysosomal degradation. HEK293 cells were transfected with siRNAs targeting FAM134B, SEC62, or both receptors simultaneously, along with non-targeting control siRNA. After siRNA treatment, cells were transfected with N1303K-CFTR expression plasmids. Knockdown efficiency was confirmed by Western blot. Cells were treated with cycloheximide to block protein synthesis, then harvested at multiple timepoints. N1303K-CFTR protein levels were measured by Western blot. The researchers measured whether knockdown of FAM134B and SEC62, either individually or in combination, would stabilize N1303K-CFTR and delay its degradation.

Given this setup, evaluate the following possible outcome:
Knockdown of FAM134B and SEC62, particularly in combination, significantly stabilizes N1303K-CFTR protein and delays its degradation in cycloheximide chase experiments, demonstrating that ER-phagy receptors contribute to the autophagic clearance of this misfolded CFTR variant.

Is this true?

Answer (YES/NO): NO